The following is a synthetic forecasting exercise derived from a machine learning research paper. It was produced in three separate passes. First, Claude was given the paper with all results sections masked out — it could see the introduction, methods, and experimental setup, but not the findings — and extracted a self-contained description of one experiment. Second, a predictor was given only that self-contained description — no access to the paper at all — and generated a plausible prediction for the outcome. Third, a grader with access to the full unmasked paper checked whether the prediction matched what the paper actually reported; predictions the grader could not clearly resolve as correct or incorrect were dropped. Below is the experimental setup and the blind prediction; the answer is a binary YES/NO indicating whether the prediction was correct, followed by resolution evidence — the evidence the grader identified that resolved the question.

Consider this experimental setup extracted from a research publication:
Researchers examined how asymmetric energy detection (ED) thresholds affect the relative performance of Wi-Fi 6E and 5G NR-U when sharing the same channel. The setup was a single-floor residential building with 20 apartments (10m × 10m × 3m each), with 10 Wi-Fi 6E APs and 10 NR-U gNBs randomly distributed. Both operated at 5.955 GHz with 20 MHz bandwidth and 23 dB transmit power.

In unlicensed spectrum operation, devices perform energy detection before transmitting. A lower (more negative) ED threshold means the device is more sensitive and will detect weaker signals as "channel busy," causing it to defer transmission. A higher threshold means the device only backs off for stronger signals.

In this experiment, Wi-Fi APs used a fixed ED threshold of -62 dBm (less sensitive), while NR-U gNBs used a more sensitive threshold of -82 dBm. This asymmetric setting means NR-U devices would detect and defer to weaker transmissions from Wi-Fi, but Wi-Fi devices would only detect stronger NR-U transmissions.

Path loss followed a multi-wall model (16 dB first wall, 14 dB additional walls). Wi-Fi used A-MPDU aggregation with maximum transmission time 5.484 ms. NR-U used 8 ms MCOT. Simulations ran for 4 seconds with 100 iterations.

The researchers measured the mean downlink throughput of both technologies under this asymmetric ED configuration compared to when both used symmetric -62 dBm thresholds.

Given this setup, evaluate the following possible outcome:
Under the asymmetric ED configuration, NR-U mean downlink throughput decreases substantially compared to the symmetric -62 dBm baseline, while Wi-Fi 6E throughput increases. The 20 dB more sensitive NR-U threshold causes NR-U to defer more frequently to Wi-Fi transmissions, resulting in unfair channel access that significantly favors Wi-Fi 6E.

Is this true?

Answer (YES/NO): YES